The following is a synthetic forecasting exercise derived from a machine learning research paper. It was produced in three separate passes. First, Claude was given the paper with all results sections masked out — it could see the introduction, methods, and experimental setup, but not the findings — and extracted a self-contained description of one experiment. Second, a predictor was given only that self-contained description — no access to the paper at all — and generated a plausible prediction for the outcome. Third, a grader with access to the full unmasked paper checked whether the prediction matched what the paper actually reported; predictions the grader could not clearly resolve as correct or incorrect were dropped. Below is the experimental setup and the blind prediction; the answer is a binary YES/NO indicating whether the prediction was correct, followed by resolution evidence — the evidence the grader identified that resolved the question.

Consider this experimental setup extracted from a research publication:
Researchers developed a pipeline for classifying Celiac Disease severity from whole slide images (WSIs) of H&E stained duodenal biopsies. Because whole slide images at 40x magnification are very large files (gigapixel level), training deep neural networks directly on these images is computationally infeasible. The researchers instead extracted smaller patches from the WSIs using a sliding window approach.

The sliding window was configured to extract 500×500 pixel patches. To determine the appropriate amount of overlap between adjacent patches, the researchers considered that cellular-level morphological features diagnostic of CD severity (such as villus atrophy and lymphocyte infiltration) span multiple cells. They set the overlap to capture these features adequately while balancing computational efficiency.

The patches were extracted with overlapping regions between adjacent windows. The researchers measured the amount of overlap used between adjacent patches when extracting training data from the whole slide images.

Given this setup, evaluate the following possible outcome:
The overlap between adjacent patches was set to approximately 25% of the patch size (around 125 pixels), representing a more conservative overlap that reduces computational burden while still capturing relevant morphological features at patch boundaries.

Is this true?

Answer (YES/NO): NO